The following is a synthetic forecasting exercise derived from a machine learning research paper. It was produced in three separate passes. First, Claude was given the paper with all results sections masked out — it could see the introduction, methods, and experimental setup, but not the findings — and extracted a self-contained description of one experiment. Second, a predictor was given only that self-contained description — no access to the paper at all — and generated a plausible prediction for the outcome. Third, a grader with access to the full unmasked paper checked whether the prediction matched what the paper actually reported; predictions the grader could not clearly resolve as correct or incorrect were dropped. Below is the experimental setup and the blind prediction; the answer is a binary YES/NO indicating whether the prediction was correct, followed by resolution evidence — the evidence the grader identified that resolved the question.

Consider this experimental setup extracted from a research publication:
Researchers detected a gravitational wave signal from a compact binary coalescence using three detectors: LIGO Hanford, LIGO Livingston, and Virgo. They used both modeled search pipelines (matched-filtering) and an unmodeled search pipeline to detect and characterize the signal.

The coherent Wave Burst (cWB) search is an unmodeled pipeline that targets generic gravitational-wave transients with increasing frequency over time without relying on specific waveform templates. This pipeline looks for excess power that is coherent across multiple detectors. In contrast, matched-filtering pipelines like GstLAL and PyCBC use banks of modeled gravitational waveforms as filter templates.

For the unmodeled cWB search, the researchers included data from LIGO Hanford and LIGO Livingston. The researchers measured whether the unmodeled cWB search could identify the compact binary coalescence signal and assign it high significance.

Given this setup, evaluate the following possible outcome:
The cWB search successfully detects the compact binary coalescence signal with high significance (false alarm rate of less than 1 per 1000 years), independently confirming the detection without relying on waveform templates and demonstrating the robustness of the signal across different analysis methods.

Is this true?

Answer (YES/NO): YES